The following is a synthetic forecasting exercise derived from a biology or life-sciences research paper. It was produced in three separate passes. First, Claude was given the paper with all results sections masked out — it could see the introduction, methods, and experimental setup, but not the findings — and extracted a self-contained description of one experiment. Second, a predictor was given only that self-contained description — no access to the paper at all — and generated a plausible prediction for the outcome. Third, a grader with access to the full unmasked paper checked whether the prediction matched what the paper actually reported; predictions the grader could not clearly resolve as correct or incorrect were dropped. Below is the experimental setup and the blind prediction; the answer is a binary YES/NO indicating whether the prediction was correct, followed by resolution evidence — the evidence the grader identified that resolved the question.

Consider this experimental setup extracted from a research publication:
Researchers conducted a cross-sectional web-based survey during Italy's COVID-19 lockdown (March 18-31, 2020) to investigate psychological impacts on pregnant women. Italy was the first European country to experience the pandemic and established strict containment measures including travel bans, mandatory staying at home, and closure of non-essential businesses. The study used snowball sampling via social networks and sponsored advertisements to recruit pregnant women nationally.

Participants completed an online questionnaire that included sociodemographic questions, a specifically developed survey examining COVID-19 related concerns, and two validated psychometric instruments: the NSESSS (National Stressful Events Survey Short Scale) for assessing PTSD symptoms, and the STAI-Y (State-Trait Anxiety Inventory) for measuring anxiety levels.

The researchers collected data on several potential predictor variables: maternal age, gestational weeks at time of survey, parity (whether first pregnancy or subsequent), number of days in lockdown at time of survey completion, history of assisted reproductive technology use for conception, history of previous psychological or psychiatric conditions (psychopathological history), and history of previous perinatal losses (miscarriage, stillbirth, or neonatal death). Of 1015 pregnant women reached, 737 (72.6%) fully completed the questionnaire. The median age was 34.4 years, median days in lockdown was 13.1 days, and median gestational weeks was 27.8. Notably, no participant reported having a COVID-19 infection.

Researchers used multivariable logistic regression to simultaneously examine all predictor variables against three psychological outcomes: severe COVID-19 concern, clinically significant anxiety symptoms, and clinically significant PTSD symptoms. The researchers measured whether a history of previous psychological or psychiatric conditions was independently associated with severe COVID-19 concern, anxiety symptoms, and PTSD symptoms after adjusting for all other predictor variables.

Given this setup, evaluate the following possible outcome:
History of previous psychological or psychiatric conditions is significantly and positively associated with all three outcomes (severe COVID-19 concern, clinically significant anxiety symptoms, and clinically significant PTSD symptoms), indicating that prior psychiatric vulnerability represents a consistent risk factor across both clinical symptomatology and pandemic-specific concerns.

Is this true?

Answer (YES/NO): YES